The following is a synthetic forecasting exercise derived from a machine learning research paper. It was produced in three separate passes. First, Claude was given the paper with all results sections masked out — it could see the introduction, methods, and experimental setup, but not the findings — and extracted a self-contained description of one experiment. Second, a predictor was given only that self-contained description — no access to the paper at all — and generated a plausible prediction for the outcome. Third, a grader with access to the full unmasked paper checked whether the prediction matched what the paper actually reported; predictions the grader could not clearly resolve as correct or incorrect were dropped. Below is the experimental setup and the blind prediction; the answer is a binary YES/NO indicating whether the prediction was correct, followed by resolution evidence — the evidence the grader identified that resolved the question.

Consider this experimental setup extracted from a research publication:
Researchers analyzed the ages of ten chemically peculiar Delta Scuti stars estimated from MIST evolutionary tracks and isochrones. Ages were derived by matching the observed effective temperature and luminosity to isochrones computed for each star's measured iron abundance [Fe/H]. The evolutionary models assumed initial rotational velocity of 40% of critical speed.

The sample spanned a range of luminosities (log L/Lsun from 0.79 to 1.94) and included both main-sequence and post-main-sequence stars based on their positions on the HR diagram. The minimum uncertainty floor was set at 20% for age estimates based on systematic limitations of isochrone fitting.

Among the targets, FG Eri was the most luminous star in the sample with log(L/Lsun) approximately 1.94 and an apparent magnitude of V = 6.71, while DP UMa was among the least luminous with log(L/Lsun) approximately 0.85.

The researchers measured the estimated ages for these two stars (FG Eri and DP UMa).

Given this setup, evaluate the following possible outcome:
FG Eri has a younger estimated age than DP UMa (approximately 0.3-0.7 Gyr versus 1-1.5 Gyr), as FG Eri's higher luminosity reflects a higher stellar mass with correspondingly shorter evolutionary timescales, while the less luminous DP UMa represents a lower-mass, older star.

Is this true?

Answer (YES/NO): YES